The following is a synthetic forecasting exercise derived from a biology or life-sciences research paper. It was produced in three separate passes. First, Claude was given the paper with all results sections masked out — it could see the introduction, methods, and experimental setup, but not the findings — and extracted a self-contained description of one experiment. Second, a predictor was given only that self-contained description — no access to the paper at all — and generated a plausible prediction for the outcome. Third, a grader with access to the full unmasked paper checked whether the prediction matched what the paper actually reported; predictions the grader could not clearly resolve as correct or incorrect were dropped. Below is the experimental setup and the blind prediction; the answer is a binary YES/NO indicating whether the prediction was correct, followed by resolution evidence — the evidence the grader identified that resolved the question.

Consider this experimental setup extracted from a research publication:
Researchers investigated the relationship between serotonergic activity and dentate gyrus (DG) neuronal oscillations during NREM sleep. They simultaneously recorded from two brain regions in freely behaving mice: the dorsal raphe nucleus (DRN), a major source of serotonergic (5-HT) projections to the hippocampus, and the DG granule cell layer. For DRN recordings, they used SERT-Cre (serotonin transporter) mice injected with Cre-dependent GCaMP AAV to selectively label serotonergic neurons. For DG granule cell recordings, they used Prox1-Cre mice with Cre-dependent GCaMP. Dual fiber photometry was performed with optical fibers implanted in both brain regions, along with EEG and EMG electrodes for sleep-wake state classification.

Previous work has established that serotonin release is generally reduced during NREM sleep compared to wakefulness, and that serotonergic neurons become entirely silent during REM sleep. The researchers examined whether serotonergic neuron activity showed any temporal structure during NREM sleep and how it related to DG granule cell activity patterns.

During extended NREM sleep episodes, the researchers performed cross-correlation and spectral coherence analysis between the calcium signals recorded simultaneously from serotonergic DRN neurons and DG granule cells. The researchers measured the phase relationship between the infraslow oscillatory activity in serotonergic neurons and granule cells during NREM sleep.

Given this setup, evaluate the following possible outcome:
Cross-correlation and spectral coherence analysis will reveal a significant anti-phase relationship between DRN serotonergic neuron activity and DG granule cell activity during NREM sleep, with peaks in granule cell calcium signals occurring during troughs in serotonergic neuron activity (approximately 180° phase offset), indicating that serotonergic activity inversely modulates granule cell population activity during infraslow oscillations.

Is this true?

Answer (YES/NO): YES